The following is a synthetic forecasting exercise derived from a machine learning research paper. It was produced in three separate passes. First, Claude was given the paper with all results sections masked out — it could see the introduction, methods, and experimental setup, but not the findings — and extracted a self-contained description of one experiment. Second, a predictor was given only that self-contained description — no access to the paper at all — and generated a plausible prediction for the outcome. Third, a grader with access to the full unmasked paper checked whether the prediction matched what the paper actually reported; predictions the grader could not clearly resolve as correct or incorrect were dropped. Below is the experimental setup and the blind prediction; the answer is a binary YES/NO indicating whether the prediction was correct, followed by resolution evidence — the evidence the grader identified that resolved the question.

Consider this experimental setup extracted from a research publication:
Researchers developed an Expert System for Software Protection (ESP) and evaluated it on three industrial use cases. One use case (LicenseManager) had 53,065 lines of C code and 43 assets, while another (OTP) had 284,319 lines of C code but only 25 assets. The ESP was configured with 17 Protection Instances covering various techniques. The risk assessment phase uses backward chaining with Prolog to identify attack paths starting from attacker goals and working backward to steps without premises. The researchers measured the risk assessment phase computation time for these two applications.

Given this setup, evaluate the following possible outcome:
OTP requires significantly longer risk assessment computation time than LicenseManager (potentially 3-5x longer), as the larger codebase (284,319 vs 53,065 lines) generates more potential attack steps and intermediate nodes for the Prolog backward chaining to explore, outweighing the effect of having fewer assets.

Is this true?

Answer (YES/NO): NO